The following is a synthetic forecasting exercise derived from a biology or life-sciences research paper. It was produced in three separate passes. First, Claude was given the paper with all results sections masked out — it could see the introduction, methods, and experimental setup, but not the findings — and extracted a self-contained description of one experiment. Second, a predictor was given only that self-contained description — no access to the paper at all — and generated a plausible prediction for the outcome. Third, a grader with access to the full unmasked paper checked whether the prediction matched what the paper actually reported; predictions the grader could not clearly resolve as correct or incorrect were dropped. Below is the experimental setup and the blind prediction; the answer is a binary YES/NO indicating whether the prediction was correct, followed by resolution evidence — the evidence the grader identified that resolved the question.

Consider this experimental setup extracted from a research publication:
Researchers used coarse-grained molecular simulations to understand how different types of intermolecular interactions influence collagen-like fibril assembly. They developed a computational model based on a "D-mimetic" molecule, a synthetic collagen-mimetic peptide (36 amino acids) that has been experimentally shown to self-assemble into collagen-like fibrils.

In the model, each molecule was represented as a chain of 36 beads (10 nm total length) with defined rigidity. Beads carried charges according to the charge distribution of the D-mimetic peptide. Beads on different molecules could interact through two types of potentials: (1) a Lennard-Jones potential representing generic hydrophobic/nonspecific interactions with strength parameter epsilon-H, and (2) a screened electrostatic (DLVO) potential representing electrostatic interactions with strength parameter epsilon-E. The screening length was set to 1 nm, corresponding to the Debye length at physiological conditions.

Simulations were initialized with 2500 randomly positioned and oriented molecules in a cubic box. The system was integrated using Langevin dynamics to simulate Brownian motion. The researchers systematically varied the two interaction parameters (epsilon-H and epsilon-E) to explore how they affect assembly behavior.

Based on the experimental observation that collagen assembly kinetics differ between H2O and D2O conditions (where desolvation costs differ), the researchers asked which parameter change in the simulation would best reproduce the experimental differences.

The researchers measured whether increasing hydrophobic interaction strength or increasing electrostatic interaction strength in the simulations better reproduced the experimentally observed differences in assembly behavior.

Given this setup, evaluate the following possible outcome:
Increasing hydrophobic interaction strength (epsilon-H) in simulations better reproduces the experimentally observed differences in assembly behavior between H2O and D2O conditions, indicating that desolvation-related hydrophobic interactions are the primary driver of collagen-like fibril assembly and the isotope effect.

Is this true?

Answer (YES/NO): NO